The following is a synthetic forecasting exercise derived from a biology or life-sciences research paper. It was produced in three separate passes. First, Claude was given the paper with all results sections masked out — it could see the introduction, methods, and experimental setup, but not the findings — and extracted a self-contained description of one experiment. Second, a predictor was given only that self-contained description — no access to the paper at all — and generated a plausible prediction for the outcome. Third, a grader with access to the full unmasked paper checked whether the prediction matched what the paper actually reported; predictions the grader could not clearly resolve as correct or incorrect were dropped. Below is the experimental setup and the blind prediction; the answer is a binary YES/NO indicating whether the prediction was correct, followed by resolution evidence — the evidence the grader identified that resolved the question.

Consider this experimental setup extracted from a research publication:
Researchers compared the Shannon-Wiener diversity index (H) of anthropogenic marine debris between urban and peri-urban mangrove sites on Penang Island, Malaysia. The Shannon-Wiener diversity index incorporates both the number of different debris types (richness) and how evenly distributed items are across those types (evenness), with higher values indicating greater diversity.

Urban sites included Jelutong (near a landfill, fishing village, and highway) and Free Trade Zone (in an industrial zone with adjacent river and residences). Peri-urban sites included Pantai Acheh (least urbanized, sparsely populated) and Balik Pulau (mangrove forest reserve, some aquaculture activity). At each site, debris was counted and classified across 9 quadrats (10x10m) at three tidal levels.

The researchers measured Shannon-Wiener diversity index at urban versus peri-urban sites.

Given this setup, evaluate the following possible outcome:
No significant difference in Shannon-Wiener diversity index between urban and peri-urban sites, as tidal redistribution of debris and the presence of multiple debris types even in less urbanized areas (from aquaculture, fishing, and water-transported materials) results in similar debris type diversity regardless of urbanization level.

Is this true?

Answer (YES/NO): YES